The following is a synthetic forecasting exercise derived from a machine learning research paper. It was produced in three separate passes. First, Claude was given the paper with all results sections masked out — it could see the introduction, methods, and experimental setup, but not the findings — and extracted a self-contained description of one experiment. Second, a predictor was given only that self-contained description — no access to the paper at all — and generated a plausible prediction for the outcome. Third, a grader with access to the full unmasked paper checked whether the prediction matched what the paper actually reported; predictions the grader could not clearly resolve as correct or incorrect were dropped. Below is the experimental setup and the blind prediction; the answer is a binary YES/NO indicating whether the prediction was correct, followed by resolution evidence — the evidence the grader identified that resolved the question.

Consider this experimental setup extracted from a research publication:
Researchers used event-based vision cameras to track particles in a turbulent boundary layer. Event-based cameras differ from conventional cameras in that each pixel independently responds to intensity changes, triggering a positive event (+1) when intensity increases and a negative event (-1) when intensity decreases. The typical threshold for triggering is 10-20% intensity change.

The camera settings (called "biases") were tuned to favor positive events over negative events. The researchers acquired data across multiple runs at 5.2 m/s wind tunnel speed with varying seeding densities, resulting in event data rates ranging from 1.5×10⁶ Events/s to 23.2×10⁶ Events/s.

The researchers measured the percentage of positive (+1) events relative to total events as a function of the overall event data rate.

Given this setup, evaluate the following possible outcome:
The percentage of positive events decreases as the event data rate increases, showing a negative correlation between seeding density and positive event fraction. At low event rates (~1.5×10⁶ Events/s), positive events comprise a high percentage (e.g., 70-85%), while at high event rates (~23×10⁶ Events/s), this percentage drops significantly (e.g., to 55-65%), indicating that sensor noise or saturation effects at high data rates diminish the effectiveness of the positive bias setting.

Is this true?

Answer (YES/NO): NO